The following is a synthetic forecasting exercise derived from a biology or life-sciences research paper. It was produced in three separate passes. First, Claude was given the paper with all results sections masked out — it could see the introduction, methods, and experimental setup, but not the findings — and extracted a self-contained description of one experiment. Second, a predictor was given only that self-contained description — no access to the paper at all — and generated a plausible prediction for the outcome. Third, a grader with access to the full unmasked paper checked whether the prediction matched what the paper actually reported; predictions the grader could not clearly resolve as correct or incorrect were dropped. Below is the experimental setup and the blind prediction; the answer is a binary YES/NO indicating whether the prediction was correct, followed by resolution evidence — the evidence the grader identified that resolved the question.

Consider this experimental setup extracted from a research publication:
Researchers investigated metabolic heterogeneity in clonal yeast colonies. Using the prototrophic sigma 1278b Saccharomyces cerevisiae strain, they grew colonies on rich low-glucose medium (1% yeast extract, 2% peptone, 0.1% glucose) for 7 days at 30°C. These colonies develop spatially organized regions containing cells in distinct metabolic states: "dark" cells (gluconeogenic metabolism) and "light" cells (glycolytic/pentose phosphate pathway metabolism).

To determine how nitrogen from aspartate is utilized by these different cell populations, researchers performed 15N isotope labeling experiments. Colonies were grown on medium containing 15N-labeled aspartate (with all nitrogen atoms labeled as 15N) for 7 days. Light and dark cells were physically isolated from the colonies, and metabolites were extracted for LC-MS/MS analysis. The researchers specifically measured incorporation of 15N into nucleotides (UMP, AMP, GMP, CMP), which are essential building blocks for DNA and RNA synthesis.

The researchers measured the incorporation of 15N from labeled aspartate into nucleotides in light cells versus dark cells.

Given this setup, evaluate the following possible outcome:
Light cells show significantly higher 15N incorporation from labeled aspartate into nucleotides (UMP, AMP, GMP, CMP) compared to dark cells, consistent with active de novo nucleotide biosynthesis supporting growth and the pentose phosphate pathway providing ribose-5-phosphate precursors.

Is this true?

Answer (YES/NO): YES